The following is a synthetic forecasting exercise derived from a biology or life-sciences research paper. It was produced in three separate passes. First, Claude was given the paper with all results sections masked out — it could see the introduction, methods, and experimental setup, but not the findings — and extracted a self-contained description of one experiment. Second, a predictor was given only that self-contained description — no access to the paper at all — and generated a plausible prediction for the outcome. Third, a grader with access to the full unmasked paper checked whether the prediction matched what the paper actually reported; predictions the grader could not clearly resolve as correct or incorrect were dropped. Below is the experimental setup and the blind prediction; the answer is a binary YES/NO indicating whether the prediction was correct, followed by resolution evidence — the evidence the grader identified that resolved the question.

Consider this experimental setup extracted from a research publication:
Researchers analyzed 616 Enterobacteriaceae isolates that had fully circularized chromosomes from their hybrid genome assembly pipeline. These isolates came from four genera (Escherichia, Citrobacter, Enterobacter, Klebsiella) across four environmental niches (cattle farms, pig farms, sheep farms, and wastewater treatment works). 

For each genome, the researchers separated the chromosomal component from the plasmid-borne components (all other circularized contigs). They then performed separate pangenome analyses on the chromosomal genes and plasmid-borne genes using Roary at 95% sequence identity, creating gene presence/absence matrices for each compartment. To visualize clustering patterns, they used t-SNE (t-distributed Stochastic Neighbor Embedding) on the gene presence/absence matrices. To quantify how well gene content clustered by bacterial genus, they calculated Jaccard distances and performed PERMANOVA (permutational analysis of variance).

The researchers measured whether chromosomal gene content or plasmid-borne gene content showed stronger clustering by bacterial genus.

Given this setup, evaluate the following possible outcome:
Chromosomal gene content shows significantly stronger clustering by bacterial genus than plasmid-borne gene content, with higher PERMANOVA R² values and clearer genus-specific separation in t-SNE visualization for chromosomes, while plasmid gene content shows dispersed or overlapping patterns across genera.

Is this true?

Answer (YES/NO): YES